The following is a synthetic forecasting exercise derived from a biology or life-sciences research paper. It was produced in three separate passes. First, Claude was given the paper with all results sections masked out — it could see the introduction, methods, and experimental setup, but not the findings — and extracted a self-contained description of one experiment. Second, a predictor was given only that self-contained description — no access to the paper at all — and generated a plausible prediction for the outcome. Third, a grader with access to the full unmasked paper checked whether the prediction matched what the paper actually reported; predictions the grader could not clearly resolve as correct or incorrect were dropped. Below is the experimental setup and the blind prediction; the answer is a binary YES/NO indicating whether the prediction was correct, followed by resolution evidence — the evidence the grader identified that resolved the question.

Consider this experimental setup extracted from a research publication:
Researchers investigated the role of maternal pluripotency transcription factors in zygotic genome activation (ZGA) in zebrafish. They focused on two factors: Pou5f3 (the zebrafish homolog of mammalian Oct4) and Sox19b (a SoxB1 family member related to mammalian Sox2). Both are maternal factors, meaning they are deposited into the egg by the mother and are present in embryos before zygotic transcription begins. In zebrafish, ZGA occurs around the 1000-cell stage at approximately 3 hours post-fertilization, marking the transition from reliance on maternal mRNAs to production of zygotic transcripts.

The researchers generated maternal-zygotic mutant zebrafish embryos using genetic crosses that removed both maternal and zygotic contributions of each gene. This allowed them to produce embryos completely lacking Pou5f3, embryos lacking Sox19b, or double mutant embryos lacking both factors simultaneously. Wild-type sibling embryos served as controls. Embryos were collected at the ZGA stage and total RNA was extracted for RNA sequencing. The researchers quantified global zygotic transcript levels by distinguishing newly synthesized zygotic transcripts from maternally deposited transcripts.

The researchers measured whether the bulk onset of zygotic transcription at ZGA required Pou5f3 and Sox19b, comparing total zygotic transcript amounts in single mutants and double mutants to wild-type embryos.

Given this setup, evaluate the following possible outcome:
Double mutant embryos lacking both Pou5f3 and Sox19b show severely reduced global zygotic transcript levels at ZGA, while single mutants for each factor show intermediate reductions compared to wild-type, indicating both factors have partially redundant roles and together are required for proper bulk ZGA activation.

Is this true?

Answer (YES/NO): NO